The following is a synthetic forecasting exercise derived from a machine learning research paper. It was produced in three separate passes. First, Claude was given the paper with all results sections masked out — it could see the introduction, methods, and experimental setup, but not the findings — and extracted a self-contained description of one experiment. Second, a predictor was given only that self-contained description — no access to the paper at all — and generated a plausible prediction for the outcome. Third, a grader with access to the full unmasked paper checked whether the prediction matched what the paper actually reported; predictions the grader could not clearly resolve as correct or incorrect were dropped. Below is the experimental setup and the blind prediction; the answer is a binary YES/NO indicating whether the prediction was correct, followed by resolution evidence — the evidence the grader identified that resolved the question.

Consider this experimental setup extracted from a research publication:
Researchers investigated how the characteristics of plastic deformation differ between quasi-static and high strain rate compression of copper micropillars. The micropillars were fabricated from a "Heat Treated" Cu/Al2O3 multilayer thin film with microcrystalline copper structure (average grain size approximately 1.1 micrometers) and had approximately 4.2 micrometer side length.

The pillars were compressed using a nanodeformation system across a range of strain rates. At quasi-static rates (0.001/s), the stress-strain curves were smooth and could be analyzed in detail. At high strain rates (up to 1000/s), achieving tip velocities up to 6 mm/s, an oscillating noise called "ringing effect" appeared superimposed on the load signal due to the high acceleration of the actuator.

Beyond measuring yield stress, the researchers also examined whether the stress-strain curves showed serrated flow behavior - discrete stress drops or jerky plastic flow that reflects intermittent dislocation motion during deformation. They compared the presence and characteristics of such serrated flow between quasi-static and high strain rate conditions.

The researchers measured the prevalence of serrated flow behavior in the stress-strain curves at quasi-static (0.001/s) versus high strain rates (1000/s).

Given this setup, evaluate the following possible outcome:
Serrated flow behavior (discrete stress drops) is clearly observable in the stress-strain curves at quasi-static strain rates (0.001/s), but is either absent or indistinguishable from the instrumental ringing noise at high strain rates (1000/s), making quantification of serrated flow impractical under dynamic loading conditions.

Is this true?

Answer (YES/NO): NO